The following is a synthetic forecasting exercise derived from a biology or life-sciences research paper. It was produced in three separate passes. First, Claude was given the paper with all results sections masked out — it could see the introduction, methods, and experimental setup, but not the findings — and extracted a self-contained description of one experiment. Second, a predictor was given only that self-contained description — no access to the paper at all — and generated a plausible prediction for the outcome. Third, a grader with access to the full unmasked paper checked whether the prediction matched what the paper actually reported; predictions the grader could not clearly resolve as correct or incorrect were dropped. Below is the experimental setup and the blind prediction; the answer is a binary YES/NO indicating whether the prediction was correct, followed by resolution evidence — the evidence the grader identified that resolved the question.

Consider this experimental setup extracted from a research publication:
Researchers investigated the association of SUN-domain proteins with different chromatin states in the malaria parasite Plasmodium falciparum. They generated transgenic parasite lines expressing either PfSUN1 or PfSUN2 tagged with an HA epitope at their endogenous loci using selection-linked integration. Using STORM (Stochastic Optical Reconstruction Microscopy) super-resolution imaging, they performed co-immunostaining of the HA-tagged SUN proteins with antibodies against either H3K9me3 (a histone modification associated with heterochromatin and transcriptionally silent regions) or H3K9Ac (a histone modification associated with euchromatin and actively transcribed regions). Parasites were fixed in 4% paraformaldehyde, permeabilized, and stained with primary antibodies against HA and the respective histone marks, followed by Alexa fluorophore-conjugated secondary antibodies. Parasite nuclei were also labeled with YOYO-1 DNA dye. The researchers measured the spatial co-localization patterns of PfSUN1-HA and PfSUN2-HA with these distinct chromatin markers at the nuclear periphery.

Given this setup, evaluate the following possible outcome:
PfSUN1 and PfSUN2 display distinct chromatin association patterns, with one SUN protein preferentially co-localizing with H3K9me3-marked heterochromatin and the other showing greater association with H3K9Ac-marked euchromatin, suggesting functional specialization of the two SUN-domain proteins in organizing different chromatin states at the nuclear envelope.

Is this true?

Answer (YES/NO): NO